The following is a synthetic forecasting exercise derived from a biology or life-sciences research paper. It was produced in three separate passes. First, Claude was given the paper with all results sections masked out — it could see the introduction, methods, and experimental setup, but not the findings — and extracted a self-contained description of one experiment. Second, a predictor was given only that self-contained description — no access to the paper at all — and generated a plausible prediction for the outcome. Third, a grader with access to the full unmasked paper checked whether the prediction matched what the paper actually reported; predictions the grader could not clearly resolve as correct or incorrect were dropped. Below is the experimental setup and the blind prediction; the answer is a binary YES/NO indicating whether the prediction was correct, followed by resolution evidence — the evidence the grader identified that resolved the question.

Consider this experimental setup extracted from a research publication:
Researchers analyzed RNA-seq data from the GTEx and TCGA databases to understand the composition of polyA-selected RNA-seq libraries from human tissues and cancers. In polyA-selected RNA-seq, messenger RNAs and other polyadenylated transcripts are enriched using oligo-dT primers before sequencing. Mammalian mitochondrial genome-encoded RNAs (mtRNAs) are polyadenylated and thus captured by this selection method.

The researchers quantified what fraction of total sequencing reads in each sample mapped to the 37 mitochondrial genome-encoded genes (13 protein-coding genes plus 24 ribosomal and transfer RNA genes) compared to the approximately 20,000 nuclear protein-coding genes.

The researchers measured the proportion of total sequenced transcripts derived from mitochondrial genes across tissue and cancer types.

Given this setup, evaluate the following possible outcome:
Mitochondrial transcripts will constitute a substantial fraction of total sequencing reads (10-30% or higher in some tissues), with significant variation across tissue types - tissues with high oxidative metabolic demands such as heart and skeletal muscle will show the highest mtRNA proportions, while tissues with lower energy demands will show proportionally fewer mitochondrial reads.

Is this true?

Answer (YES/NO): NO